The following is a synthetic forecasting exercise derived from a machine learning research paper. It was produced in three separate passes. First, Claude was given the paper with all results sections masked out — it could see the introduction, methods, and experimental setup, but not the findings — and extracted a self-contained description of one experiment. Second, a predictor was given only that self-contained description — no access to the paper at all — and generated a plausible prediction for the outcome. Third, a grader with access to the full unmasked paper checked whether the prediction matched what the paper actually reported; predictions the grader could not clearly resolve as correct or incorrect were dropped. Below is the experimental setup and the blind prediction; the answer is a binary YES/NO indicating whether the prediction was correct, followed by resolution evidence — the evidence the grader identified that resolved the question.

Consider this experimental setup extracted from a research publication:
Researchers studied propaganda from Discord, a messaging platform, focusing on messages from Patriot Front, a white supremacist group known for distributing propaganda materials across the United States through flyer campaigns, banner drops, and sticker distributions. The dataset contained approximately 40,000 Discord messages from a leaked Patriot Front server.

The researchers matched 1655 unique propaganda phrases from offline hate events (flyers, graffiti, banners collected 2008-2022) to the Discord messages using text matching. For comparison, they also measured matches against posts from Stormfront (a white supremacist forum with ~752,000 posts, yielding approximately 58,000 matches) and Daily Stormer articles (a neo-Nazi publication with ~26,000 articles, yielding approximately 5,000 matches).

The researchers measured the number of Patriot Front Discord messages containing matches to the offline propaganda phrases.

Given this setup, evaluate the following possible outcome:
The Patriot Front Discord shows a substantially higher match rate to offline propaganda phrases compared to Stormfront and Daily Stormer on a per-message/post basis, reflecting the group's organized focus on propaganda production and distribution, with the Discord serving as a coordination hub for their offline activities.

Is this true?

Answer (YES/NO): NO